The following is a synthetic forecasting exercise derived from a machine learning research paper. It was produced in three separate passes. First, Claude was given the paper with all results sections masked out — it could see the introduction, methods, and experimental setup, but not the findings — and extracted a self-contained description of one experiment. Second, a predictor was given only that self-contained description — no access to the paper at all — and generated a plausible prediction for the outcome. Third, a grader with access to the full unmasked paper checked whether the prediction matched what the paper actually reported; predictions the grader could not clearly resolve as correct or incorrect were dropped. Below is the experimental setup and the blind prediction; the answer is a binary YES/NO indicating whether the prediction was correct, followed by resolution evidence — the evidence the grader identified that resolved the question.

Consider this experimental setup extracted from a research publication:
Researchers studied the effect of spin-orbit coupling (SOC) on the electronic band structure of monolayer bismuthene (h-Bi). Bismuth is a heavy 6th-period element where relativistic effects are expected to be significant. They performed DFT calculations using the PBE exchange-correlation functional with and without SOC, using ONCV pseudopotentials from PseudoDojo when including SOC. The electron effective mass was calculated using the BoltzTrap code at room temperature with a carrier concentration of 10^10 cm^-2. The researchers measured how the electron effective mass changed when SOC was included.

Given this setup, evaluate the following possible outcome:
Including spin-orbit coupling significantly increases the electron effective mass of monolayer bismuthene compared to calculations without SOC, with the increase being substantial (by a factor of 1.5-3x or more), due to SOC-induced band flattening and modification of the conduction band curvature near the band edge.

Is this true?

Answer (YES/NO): YES